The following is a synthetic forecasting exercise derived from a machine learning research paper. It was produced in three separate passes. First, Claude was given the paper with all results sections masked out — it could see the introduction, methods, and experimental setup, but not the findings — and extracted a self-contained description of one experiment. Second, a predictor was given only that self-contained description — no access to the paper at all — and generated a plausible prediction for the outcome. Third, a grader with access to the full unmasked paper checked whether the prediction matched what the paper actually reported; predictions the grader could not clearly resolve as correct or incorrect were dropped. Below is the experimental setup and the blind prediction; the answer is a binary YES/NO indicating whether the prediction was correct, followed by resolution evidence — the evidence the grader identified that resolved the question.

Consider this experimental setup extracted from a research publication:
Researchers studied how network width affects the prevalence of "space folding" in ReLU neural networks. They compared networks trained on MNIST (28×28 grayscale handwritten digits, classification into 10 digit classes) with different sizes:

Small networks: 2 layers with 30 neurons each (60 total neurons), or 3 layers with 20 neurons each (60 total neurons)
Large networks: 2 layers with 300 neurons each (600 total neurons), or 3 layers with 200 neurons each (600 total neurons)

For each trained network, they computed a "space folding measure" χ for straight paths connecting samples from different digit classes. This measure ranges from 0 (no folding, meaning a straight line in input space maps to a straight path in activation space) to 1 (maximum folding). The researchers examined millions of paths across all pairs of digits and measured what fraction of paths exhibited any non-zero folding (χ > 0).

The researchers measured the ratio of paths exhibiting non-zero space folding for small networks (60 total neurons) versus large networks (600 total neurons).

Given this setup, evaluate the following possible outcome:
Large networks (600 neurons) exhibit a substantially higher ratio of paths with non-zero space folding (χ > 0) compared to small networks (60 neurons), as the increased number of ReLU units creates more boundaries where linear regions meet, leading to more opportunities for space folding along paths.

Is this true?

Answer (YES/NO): YES